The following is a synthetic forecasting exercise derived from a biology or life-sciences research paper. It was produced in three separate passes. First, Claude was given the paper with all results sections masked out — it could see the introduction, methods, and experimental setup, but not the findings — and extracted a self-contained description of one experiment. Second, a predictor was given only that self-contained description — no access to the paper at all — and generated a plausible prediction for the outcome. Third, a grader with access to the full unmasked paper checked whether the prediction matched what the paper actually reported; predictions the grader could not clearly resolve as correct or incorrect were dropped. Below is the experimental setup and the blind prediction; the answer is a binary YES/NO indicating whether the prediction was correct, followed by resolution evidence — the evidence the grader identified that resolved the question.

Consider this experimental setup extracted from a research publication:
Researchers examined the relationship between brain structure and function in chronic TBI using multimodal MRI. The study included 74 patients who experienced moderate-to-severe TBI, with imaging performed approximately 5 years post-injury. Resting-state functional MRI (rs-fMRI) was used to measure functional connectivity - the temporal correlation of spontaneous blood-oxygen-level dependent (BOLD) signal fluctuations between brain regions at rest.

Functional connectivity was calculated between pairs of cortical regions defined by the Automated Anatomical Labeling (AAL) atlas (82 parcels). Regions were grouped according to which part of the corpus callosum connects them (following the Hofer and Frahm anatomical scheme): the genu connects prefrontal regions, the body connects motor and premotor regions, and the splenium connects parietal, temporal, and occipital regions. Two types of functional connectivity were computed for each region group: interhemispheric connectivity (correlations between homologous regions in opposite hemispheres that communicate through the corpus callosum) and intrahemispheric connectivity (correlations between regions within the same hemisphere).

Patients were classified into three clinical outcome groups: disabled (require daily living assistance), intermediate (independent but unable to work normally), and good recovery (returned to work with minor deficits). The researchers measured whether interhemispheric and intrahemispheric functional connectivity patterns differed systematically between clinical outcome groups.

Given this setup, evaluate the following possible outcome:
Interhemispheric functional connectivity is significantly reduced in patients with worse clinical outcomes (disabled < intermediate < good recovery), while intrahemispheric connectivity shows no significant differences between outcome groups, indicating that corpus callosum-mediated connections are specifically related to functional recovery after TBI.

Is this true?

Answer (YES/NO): NO